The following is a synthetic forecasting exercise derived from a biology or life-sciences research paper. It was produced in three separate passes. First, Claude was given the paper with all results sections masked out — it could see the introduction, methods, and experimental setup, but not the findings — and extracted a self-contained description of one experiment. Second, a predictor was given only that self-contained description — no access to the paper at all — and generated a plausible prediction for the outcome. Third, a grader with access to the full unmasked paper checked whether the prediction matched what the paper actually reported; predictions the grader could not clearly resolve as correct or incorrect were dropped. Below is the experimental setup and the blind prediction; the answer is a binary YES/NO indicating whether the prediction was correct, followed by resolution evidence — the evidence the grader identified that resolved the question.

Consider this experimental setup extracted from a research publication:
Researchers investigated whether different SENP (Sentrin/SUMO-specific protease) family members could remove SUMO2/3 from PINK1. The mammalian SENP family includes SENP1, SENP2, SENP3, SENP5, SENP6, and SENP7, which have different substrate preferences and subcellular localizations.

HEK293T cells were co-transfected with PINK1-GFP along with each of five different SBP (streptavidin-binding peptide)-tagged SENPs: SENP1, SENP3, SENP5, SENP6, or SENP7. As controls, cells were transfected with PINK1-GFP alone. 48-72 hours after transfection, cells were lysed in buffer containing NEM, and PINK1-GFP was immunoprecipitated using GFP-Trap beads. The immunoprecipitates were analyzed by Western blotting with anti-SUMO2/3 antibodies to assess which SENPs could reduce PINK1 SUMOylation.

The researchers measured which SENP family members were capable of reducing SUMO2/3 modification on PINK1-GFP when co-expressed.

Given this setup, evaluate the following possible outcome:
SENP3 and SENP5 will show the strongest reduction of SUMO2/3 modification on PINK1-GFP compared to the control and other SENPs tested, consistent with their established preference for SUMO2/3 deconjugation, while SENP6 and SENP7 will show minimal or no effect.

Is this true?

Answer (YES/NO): NO